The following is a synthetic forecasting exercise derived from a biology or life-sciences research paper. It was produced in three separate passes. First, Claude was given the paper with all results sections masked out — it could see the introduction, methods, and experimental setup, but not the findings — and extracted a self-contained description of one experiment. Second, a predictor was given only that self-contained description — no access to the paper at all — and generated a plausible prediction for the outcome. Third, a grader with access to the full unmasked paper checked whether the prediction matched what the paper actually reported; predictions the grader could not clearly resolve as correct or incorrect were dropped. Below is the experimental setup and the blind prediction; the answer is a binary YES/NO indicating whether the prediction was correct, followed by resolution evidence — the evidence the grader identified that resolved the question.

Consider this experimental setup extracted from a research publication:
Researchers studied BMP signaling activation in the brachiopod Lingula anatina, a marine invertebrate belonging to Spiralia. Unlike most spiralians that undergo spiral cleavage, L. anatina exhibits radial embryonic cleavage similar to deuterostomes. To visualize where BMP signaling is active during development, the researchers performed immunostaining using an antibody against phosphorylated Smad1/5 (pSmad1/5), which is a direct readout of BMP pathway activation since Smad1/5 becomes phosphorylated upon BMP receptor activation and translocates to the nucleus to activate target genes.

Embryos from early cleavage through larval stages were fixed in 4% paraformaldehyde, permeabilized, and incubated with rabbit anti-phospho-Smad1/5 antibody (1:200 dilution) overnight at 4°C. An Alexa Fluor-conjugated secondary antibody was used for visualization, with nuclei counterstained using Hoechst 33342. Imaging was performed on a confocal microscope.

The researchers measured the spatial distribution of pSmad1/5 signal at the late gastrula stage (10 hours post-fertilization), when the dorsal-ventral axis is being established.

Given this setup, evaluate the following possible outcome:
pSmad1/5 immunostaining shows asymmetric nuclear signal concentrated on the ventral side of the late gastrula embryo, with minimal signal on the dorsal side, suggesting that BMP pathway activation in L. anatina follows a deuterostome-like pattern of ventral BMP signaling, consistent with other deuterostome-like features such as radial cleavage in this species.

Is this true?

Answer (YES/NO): NO